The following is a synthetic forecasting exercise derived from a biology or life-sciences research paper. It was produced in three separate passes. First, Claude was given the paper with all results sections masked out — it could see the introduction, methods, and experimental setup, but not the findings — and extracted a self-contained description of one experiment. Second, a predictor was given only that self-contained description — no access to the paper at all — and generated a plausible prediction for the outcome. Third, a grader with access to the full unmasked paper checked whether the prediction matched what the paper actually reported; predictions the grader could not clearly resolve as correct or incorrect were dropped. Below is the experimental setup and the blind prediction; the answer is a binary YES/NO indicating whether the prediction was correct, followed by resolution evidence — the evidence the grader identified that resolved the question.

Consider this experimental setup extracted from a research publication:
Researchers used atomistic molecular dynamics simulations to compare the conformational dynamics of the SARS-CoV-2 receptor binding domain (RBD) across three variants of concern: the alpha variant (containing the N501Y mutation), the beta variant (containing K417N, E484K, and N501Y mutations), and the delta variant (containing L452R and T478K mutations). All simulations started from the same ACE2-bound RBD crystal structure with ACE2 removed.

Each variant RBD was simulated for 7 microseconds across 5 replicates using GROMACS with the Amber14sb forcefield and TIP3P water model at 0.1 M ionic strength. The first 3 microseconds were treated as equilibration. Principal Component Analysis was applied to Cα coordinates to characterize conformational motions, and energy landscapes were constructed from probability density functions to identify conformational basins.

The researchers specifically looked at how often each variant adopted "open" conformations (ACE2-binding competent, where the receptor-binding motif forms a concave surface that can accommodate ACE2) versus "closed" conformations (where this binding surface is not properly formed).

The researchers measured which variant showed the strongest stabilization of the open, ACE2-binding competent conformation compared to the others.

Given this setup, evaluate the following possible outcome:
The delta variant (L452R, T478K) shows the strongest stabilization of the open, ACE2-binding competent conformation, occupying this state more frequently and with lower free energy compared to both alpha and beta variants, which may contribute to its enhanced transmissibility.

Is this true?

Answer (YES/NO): YES